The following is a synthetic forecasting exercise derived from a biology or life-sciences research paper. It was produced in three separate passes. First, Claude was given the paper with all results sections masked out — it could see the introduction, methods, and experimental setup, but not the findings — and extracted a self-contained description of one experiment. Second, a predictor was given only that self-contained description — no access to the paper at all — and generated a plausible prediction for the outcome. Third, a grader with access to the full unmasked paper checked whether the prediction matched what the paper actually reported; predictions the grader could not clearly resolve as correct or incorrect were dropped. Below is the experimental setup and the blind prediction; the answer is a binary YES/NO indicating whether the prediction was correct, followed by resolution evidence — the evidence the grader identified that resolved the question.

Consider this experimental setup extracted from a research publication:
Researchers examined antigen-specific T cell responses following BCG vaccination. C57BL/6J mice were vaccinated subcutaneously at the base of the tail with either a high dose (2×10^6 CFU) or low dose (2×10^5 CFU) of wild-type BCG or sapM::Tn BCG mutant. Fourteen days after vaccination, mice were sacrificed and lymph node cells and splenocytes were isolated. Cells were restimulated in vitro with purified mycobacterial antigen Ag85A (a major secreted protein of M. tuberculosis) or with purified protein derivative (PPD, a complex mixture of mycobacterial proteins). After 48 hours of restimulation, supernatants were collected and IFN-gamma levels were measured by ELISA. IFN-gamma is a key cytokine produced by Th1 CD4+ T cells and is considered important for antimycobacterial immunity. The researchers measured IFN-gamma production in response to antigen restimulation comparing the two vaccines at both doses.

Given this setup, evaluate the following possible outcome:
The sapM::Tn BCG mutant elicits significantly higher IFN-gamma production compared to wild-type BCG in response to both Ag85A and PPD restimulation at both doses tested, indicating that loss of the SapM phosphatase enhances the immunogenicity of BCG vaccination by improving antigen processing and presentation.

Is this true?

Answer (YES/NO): NO